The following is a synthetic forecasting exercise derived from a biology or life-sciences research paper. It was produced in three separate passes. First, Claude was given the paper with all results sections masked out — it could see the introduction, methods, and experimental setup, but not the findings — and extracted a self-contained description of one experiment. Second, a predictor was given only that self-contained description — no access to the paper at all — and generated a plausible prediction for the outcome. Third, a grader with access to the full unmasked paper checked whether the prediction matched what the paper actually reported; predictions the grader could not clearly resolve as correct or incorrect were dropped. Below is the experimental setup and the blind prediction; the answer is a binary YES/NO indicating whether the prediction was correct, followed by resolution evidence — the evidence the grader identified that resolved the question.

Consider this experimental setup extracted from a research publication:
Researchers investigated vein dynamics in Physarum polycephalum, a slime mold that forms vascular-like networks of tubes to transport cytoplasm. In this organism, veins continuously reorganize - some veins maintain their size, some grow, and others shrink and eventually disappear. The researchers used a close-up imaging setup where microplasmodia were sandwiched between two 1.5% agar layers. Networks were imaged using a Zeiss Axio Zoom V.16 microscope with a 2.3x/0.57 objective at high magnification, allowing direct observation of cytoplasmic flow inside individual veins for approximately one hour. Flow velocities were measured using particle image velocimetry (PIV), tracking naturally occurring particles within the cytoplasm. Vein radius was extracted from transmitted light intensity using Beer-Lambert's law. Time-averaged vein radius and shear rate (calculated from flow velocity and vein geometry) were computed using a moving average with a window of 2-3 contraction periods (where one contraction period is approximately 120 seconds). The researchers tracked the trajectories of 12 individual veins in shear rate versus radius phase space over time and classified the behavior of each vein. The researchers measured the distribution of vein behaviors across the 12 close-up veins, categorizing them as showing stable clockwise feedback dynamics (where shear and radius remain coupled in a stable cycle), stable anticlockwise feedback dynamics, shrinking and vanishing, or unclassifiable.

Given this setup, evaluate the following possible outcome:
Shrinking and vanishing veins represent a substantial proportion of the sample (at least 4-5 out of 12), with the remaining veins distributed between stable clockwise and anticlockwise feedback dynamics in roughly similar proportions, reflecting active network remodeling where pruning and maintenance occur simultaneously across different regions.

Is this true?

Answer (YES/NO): NO